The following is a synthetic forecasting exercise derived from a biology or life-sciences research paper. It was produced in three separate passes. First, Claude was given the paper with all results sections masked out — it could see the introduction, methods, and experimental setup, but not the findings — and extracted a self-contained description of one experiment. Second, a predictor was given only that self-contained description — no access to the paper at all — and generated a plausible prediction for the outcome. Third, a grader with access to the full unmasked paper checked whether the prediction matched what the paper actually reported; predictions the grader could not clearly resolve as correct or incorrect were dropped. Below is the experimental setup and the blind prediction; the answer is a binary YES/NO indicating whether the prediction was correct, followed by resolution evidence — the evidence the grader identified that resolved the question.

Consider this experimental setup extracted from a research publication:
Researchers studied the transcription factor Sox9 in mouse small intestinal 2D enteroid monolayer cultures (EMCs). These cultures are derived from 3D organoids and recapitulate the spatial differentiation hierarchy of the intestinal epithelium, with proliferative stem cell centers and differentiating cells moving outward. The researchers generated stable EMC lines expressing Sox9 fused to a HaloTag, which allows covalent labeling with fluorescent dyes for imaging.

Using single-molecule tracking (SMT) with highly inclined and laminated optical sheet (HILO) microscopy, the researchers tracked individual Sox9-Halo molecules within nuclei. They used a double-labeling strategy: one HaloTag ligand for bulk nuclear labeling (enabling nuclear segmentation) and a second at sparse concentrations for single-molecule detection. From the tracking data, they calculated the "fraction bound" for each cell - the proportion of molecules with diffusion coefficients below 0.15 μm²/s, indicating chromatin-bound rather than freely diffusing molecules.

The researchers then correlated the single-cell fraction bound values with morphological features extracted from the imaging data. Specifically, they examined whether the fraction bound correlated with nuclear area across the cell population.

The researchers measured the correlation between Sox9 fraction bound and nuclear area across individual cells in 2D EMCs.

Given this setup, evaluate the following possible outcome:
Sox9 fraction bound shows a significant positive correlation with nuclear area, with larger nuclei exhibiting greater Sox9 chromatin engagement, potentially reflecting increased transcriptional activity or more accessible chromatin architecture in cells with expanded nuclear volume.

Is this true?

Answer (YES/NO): NO